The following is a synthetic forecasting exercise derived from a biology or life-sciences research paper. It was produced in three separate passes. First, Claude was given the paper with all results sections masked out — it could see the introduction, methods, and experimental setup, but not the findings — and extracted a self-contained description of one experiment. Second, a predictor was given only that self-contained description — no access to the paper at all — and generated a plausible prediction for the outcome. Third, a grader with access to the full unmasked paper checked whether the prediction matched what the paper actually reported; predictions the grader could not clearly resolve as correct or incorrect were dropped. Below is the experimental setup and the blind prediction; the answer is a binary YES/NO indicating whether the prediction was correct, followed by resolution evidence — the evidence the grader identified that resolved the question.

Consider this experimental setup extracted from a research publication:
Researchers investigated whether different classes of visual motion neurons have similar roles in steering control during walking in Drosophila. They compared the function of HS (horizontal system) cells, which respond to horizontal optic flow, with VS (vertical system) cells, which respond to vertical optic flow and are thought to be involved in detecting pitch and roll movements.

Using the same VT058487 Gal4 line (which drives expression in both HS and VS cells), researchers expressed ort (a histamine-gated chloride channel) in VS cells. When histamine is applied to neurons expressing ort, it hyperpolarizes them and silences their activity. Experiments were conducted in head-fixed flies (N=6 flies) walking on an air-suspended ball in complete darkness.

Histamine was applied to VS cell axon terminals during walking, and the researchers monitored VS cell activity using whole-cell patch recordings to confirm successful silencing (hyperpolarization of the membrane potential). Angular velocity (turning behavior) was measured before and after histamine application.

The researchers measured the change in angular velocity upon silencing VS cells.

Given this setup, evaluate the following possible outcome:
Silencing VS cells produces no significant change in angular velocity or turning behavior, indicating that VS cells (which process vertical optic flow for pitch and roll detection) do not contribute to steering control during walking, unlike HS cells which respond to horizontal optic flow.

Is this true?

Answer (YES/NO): YES